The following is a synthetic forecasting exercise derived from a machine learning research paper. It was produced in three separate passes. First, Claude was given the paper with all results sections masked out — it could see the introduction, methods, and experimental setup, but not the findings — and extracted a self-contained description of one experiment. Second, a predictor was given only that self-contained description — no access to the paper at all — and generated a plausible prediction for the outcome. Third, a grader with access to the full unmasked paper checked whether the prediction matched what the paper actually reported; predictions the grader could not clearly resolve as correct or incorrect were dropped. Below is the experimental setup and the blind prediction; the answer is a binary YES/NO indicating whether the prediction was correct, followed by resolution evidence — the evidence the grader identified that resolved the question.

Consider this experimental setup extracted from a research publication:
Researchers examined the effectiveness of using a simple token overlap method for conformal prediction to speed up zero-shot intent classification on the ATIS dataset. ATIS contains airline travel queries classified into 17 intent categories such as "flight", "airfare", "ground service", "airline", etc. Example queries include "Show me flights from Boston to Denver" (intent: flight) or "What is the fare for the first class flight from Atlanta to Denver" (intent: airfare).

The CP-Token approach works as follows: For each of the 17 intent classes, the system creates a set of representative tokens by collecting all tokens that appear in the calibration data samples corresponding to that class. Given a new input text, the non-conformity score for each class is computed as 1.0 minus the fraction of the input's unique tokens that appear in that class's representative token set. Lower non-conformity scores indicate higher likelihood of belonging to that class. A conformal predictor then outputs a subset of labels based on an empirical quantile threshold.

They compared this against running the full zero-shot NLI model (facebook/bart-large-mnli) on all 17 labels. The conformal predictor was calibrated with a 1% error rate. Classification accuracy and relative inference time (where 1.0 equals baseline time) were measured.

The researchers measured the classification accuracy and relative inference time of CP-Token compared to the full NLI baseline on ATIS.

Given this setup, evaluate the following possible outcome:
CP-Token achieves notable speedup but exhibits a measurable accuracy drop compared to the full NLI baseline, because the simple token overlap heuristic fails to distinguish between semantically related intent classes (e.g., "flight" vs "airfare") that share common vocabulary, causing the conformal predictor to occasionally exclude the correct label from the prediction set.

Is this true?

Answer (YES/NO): YES